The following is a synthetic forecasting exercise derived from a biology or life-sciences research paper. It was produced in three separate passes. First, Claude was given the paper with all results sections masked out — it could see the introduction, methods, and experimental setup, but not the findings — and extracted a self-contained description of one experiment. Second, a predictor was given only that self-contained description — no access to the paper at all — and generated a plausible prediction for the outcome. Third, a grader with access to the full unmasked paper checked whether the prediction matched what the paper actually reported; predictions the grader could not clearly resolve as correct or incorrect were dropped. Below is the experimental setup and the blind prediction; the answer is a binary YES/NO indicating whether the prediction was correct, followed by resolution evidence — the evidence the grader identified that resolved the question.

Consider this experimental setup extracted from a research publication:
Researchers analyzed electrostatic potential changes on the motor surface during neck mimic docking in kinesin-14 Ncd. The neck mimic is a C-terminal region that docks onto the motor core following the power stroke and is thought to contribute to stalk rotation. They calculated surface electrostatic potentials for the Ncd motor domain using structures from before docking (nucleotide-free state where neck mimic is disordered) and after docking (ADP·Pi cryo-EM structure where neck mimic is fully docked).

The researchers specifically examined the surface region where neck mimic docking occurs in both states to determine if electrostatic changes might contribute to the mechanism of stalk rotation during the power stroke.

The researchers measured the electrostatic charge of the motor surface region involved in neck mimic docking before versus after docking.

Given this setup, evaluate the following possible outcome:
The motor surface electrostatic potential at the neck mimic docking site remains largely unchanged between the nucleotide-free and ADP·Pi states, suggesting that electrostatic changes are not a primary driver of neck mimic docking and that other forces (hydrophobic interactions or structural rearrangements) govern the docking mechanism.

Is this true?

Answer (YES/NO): NO